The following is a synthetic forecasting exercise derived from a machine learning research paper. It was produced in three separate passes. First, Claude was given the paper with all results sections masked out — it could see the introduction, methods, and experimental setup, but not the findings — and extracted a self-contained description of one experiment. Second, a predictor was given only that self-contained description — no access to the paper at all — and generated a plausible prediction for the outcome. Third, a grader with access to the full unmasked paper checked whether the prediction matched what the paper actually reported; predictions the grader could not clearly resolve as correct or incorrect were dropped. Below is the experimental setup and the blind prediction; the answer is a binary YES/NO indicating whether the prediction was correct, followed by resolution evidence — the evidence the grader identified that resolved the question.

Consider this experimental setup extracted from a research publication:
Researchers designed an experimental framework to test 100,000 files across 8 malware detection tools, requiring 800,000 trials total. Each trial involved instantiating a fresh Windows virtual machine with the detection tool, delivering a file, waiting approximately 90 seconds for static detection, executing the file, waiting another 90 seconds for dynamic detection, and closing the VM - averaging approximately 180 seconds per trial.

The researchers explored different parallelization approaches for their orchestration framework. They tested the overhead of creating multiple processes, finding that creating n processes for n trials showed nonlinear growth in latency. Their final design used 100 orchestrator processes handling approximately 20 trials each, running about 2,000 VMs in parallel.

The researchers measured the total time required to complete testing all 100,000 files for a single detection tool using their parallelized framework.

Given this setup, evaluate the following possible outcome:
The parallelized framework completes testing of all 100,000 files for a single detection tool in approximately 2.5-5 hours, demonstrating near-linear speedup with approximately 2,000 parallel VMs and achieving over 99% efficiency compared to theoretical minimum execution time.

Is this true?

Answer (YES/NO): NO